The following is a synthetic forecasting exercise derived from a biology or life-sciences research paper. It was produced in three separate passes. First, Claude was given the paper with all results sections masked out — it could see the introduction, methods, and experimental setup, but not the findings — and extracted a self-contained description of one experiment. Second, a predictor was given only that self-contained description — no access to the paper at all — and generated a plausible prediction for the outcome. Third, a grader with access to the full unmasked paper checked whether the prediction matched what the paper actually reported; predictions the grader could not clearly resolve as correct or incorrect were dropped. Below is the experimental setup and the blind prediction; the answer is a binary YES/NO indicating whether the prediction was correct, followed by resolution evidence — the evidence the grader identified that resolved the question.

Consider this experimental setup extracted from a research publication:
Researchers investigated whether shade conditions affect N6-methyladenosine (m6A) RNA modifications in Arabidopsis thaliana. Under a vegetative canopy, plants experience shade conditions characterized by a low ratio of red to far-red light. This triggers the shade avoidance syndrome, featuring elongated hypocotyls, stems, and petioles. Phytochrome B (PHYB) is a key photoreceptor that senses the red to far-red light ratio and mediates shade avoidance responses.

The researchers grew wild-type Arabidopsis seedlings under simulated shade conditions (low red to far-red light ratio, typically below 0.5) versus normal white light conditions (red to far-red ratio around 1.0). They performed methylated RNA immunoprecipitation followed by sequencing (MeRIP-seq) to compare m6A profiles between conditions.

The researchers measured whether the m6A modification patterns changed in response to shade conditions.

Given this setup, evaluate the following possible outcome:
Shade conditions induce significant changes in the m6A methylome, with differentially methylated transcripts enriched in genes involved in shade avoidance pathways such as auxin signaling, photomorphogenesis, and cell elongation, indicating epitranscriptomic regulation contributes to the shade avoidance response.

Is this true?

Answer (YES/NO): YES